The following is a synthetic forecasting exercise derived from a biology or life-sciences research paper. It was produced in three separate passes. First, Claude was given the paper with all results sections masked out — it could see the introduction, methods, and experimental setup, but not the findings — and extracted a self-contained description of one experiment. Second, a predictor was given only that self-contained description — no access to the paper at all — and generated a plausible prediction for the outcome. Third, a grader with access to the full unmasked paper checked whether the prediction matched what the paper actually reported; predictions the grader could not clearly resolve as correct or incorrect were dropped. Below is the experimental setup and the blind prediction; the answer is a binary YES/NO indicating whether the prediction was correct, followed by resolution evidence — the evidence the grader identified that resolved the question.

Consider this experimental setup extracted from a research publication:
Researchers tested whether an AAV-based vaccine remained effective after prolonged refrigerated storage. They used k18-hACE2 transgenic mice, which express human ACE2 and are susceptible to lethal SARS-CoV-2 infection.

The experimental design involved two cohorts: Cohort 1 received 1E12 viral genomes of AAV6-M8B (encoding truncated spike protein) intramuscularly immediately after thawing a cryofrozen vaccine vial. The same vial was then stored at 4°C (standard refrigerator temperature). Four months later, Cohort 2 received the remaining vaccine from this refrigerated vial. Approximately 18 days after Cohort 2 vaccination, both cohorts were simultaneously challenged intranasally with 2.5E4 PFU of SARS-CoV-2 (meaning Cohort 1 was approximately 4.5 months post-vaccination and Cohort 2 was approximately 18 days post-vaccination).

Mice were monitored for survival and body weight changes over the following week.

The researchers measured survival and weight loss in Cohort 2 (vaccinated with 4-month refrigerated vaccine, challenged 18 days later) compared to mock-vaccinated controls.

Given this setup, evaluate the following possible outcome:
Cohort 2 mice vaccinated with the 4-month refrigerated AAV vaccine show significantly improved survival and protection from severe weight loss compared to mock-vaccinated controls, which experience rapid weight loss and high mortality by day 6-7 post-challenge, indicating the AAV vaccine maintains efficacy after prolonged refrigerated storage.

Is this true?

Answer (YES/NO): NO